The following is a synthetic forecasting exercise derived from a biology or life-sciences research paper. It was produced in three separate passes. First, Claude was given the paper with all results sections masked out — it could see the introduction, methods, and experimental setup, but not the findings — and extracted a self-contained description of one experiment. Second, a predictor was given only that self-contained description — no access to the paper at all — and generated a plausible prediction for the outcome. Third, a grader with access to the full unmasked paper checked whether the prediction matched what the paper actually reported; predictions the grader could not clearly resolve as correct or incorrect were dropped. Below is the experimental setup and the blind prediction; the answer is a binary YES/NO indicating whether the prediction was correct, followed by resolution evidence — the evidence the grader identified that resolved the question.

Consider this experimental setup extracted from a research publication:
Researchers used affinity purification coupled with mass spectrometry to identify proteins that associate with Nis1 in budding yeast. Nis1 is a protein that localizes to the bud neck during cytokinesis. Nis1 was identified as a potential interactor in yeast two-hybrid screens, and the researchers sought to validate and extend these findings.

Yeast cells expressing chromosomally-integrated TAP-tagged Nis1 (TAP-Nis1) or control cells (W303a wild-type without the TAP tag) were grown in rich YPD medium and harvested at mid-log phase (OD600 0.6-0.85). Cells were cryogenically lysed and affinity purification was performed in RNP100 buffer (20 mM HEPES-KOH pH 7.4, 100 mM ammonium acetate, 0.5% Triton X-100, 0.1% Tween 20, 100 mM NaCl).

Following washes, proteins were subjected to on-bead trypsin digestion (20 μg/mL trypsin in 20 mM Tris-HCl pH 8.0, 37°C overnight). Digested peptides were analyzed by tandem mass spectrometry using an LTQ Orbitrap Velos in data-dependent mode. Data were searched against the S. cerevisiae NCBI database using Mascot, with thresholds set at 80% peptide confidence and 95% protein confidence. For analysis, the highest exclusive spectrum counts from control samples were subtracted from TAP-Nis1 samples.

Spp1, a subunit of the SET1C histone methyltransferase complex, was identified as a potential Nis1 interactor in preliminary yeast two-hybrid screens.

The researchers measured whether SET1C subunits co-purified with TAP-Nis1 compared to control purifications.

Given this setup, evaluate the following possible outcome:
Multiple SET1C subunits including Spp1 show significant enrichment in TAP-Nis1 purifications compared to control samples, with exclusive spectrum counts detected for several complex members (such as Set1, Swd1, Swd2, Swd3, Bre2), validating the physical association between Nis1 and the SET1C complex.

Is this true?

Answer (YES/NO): NO